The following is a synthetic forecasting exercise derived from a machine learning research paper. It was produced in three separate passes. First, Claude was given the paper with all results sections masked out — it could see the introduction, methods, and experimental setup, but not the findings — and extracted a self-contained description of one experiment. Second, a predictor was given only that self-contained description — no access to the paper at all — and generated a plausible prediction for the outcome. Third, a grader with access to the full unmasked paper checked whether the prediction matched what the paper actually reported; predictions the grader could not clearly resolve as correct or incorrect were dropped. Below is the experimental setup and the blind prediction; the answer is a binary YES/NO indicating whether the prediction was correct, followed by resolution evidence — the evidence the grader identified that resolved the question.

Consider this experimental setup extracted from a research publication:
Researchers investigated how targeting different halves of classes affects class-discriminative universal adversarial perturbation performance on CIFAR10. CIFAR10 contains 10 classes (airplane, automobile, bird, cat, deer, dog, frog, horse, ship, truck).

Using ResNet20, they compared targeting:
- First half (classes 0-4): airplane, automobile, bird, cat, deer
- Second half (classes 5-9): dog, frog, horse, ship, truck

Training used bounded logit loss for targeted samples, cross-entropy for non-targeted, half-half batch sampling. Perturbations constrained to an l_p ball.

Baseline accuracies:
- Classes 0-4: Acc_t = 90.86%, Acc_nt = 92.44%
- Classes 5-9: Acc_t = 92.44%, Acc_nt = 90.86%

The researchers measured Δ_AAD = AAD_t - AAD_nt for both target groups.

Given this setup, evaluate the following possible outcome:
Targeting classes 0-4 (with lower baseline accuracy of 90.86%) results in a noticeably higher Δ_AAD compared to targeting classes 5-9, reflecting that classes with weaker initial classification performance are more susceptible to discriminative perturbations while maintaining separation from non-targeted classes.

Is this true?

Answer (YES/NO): NO